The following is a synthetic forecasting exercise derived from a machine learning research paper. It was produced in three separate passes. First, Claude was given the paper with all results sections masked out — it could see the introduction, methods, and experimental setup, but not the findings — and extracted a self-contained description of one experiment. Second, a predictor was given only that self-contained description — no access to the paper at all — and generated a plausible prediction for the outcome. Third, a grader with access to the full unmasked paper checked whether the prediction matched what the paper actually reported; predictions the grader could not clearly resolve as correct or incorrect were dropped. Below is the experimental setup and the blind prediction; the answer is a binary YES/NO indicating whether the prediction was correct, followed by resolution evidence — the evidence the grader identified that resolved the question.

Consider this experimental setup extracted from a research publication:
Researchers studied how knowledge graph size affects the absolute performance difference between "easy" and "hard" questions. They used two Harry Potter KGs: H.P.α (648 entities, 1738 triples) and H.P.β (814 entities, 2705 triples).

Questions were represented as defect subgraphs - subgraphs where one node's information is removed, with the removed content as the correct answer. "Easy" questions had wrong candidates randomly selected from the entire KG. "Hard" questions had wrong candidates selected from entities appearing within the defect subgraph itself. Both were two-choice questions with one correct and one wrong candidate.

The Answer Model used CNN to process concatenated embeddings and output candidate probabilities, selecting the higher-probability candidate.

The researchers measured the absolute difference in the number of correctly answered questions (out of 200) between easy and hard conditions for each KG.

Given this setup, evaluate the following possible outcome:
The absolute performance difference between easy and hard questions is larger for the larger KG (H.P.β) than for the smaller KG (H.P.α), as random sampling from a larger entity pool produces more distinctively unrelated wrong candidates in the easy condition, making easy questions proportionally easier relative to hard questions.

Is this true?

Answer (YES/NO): YES